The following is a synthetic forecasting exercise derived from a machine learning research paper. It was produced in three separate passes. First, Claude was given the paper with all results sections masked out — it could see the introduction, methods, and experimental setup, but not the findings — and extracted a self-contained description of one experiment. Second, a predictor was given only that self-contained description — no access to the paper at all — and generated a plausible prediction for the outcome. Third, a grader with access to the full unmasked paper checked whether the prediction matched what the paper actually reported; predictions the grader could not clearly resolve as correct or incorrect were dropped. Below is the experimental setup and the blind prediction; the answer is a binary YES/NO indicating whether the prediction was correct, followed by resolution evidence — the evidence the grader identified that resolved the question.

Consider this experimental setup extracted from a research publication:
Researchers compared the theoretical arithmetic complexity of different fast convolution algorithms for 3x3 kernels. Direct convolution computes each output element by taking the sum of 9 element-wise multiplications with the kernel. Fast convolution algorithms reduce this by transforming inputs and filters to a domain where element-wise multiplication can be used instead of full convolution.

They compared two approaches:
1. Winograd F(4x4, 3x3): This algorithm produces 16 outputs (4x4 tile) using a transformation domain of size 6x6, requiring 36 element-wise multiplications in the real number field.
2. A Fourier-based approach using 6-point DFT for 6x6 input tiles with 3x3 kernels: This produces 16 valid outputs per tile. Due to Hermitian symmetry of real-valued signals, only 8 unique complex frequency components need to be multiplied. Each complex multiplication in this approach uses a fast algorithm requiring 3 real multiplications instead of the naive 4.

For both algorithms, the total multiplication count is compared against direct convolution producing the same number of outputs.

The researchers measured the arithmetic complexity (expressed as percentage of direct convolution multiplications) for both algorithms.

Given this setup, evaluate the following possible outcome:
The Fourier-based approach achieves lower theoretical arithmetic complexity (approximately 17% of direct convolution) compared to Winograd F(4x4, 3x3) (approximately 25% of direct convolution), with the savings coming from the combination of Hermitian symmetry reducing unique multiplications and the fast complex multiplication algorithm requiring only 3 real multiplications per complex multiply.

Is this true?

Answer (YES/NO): NO